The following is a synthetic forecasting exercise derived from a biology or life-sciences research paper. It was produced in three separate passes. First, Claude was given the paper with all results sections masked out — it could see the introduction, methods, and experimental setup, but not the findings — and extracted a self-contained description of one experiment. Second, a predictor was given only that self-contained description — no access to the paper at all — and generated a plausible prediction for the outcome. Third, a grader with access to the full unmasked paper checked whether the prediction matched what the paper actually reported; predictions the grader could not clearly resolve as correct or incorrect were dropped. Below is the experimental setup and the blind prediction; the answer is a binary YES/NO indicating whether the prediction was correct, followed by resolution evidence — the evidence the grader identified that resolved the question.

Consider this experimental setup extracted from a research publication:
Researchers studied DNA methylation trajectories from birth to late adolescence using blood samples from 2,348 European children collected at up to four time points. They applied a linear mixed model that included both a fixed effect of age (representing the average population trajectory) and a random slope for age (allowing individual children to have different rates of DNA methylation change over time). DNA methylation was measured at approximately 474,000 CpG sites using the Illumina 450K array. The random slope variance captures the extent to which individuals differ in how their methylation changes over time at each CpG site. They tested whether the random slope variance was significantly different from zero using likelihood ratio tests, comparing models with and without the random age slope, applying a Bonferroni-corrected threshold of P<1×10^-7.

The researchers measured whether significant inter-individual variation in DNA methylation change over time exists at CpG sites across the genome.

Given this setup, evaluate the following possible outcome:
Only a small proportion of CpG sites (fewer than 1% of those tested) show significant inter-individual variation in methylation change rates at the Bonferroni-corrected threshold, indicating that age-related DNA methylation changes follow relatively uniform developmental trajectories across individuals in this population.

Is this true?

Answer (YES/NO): NO